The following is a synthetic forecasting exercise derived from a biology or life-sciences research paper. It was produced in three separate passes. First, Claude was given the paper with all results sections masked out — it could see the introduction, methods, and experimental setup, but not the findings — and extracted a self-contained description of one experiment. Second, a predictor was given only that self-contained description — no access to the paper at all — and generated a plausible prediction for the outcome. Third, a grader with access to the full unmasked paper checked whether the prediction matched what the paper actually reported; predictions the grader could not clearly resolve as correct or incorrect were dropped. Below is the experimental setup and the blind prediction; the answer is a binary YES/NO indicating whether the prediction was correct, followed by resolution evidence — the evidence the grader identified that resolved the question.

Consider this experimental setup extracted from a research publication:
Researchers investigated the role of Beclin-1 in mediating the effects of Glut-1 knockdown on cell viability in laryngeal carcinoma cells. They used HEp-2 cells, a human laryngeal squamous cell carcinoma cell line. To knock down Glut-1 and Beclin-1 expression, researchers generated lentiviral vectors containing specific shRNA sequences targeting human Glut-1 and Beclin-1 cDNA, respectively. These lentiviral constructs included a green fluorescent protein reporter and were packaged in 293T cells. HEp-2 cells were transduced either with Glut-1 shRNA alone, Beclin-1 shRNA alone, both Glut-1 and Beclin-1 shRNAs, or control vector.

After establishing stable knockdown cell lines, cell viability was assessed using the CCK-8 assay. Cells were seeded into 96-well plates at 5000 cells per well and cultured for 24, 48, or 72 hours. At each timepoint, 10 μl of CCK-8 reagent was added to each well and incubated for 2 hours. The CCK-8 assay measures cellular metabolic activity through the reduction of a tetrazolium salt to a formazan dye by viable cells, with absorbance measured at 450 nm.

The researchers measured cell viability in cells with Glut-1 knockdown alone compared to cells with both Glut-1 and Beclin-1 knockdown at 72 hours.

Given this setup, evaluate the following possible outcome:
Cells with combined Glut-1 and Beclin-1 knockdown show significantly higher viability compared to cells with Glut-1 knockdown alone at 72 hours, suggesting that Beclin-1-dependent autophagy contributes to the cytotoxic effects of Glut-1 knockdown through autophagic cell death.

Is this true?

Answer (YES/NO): YES